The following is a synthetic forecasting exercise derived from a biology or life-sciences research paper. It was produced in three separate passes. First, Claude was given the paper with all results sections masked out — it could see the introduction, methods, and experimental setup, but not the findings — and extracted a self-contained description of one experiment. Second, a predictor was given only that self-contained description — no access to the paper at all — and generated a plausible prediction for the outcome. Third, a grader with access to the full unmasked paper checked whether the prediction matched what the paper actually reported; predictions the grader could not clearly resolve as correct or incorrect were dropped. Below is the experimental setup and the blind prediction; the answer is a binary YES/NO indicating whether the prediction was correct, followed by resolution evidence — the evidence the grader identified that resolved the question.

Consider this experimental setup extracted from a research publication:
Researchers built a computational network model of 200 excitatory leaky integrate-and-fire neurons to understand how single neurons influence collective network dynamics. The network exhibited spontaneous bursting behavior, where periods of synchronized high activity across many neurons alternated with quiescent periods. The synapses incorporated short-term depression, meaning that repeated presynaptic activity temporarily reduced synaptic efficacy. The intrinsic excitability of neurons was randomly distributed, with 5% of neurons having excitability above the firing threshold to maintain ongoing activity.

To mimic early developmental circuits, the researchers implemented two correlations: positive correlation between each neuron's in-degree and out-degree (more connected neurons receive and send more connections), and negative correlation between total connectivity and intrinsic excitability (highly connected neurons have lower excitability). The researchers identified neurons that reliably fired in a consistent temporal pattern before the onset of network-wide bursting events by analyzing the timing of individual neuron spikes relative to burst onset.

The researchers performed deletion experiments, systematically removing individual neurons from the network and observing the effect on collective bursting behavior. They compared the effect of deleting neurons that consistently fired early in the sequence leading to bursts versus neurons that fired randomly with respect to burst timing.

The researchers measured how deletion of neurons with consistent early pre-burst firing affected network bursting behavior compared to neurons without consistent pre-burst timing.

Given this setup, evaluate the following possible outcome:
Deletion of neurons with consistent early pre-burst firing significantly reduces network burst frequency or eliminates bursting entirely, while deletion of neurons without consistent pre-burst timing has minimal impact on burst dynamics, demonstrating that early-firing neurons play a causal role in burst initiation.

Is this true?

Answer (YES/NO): YES